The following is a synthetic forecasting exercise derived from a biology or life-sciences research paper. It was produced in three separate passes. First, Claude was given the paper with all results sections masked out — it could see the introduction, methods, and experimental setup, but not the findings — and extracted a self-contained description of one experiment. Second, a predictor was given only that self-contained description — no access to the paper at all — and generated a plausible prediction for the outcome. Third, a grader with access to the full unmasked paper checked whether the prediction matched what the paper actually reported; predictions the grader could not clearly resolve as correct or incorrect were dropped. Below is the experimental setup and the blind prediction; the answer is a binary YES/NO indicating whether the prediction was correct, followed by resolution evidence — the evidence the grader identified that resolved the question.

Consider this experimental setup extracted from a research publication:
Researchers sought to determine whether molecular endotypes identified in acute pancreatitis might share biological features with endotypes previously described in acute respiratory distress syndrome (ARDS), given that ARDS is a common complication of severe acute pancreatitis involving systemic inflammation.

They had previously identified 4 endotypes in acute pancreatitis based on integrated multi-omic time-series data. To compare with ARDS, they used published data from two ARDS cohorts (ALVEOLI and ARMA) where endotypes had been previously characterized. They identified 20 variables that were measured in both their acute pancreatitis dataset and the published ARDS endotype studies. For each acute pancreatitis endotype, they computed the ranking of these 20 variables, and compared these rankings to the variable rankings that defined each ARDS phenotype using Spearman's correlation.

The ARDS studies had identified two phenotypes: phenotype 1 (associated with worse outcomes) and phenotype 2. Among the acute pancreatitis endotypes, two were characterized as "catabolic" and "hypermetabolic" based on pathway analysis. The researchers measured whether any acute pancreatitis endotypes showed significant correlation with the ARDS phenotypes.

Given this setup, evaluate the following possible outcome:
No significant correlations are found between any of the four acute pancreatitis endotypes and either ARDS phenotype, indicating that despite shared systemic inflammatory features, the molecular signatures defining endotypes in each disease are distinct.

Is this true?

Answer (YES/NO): NO